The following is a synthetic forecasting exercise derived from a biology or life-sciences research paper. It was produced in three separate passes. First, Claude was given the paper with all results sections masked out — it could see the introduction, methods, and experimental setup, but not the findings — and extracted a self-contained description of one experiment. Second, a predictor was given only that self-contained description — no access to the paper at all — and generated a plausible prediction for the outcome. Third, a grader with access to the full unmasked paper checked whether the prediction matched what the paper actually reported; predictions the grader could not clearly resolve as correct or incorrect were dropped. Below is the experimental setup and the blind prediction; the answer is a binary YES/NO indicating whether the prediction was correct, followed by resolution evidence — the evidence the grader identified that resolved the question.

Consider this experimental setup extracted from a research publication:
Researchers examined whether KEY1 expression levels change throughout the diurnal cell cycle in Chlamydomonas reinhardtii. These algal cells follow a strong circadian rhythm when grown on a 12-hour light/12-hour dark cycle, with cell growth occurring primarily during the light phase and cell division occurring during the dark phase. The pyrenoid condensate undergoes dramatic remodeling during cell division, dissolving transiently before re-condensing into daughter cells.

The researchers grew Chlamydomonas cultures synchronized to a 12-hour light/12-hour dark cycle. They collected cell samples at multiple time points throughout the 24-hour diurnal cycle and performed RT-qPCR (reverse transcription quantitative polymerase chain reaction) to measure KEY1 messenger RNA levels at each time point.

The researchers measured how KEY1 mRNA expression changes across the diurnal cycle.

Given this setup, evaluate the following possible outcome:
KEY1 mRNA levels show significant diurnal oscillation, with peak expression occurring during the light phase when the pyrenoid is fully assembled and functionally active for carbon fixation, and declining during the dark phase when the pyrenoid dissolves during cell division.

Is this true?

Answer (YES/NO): NO